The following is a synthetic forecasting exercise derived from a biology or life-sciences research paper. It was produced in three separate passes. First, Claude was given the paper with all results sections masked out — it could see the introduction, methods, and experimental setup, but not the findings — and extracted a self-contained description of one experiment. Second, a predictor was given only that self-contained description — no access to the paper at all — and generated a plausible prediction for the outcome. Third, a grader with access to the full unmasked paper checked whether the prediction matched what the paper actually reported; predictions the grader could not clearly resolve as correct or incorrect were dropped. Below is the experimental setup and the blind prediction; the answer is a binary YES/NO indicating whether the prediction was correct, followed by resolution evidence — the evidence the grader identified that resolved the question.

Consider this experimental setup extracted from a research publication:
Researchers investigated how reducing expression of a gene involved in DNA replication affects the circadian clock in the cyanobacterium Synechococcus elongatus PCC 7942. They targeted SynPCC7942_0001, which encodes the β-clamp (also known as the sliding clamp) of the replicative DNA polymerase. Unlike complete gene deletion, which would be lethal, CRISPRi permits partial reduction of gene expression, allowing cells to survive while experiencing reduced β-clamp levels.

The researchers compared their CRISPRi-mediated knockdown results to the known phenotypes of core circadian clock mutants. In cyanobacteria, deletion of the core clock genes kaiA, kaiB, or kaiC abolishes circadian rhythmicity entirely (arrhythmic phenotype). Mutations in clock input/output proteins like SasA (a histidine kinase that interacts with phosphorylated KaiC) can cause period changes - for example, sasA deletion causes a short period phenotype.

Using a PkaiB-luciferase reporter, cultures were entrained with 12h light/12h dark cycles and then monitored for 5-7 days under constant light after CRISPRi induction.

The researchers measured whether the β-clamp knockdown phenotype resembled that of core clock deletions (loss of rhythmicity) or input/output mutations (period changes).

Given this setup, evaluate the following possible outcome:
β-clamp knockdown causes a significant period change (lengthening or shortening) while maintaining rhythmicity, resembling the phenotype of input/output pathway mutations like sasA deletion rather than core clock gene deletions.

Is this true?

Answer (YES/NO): YES